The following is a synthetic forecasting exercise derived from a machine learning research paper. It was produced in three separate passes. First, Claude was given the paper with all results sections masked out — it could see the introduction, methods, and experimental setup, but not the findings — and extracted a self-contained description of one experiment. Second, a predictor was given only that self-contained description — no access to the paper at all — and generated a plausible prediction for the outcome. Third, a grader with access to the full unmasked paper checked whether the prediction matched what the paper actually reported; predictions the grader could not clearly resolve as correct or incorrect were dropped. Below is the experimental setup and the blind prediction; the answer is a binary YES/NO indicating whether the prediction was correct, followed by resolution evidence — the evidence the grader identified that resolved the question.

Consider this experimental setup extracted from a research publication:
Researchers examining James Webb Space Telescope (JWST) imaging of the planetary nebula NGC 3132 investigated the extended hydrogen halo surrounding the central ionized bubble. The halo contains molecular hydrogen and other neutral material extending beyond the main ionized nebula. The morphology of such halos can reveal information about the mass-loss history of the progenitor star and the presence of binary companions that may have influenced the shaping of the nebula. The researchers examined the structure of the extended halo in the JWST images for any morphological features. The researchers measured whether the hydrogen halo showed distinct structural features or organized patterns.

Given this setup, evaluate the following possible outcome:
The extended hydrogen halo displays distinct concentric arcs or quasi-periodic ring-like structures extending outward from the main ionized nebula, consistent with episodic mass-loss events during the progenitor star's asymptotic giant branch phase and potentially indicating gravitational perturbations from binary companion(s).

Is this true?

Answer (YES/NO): NO